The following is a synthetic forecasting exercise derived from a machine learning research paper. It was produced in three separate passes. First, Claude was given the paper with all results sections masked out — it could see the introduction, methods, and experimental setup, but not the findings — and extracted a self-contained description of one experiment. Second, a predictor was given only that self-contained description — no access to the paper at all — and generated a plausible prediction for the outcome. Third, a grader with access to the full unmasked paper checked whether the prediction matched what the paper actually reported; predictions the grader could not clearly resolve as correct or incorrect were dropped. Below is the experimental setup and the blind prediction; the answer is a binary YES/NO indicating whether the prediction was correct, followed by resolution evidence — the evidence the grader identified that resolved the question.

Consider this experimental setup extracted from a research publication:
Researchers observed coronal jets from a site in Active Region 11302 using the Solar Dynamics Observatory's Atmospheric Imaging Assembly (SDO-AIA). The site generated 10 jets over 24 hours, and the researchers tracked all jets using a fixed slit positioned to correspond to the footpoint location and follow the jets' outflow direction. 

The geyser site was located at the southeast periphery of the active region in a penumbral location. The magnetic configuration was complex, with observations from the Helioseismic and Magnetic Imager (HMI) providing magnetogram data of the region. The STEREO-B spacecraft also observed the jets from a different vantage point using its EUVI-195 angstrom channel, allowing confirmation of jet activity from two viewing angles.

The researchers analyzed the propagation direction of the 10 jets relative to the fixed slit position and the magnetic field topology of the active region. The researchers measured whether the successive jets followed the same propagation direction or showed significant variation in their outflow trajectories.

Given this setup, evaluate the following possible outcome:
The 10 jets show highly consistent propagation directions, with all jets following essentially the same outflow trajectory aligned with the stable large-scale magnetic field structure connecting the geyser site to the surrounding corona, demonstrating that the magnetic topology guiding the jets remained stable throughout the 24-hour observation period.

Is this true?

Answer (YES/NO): YES